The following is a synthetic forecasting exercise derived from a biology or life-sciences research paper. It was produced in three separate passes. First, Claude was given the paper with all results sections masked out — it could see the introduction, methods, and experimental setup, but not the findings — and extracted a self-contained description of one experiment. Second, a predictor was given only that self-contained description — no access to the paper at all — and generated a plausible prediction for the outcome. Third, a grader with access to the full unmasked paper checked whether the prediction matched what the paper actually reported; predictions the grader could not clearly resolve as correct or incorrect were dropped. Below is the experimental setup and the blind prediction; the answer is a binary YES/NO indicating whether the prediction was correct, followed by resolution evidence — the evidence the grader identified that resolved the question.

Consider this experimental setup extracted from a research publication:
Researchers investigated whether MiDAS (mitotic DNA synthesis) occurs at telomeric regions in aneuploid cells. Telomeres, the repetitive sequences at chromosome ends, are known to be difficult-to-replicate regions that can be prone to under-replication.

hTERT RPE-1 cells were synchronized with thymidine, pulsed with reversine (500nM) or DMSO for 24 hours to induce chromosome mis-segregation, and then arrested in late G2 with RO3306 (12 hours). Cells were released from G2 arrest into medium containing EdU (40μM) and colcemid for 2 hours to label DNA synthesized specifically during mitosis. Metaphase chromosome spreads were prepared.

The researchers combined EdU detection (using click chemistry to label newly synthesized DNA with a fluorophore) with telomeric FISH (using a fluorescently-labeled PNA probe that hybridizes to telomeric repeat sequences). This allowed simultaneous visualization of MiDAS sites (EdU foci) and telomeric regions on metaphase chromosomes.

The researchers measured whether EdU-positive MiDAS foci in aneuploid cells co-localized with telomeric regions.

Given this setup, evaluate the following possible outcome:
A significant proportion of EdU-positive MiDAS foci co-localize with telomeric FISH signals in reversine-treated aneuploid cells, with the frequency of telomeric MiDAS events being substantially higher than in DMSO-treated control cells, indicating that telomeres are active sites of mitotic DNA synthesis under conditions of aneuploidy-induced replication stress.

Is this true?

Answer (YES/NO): NO